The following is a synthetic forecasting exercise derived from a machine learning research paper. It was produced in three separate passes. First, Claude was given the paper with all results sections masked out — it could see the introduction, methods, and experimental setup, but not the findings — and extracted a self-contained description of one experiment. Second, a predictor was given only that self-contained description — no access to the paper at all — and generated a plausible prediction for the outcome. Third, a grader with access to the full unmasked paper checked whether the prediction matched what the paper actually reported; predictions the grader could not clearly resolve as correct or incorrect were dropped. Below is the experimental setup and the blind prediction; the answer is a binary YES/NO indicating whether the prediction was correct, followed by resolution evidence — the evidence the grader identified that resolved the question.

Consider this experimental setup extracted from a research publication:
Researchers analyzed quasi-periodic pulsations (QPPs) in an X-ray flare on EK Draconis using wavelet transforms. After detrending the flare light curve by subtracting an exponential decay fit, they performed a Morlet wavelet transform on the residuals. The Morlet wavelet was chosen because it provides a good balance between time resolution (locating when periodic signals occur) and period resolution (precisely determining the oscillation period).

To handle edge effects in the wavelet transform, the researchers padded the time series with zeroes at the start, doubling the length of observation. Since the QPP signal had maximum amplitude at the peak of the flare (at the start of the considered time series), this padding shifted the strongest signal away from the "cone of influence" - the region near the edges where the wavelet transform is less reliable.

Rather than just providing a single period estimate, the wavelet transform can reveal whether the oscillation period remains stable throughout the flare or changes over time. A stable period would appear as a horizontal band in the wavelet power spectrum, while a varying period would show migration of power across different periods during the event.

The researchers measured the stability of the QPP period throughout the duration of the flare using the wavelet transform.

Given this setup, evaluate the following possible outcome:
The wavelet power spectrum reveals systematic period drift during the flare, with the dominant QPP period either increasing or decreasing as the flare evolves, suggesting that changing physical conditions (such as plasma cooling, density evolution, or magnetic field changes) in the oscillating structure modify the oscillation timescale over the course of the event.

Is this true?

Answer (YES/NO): YES